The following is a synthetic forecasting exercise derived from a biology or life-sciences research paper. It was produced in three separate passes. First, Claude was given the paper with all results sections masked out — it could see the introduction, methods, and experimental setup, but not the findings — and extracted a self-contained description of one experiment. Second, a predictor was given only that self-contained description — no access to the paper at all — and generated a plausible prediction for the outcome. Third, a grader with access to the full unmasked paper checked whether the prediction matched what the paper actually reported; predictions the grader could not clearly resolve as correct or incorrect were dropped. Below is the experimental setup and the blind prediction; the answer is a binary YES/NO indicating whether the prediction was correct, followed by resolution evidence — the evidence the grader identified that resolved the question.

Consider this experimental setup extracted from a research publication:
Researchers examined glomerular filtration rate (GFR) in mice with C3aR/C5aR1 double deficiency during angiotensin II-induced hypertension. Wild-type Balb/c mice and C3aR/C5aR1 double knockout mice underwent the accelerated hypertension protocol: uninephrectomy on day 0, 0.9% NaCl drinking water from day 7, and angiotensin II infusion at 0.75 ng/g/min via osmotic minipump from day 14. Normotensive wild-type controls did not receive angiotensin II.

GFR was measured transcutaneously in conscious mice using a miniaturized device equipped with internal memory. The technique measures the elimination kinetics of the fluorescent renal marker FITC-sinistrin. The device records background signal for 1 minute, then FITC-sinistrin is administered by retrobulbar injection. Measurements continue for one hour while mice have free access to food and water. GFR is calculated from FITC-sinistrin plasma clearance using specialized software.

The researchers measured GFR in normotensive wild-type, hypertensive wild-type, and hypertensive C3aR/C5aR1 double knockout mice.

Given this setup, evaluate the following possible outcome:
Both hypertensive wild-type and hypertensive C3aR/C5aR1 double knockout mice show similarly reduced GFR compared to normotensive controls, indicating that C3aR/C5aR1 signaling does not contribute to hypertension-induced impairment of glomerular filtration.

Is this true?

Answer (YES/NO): YES